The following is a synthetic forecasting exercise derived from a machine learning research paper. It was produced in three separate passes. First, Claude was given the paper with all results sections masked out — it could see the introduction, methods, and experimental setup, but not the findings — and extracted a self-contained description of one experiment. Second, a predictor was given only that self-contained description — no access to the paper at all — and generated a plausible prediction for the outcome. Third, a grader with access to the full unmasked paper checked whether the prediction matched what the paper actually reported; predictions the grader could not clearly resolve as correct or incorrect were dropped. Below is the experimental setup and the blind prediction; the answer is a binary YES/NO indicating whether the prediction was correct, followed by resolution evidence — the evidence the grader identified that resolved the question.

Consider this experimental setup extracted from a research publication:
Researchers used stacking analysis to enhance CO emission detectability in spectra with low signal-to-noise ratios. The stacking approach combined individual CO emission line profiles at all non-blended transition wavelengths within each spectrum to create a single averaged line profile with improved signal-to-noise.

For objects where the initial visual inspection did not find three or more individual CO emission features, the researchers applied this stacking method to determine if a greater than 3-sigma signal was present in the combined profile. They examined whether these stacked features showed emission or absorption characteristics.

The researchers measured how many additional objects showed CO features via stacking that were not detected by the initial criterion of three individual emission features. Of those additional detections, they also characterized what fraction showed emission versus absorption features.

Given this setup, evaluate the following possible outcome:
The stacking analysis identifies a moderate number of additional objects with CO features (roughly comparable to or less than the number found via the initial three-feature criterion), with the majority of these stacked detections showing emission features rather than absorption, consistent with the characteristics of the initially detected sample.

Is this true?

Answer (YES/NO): NO